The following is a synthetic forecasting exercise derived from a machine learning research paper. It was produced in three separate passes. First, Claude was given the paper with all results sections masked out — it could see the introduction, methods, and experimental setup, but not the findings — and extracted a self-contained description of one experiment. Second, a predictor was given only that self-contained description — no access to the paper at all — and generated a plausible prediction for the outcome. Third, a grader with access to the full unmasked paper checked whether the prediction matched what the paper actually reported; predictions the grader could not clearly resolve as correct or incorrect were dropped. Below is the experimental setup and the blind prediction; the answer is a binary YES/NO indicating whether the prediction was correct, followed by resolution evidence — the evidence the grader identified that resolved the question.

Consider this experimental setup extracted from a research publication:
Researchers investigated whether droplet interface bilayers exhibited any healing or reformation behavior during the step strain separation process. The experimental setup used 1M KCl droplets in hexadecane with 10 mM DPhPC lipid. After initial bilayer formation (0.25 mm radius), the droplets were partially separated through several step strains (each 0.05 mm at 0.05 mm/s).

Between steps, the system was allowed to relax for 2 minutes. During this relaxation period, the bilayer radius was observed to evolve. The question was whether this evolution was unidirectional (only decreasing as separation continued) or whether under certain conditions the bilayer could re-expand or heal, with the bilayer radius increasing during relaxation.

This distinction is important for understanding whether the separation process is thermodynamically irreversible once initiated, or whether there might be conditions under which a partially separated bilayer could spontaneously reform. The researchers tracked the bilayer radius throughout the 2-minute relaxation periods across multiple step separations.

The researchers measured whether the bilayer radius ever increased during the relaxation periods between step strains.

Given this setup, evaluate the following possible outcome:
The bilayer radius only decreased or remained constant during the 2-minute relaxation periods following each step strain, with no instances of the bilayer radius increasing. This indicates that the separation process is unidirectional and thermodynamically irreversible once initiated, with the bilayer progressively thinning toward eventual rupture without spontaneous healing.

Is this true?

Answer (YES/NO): YES